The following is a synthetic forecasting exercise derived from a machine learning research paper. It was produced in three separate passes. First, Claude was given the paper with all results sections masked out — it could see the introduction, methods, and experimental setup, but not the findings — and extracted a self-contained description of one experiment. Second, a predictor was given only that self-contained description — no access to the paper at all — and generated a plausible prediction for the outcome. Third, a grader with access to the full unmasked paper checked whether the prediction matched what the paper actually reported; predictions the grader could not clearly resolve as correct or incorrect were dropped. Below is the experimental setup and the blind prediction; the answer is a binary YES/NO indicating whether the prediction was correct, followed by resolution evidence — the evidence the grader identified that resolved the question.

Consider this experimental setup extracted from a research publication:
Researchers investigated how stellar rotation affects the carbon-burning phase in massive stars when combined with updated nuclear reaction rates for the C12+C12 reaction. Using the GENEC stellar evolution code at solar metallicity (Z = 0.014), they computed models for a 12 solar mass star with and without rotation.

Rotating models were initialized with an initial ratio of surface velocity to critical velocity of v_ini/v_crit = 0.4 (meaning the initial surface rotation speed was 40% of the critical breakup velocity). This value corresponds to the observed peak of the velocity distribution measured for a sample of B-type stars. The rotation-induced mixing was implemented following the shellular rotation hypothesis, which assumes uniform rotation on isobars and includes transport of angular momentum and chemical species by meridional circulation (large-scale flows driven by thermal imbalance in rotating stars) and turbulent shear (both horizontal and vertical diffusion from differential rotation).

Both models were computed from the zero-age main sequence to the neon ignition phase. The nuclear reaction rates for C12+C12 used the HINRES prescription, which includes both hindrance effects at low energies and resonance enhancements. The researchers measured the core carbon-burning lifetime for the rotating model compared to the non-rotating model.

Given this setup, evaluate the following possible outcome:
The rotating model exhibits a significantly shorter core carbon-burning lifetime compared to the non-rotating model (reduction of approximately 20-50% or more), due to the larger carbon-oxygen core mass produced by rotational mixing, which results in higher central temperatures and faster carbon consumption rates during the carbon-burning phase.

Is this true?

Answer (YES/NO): YES